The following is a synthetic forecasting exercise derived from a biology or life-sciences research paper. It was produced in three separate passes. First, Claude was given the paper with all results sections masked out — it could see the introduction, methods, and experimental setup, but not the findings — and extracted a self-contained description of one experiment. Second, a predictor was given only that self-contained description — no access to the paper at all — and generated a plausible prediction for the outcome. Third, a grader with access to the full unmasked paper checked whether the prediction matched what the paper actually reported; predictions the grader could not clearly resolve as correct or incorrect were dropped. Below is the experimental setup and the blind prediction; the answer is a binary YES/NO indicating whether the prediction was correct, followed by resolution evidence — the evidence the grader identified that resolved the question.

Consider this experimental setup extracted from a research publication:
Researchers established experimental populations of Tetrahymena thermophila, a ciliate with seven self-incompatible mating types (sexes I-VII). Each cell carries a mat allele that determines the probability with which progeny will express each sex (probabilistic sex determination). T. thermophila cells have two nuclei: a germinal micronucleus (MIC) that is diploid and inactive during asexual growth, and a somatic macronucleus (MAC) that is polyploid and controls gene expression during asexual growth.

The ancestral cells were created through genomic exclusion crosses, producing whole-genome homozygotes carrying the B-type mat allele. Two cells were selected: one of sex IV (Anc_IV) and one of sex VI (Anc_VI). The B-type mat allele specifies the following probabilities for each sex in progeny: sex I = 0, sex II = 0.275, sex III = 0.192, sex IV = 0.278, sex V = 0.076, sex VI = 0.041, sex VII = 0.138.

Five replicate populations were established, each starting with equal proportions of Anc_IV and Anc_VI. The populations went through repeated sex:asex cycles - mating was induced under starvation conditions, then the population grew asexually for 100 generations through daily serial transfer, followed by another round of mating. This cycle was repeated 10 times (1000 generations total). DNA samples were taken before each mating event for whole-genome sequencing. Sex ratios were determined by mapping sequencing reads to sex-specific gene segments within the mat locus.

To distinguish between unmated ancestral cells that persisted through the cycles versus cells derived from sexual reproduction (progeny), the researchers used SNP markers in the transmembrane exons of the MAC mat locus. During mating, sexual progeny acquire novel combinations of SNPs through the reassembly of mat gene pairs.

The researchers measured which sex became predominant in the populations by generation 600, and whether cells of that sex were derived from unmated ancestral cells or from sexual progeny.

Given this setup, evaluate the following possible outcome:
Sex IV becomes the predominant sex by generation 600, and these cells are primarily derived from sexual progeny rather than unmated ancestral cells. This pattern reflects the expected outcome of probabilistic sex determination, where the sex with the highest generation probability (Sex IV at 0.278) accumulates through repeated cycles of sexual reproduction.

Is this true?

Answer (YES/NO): NO